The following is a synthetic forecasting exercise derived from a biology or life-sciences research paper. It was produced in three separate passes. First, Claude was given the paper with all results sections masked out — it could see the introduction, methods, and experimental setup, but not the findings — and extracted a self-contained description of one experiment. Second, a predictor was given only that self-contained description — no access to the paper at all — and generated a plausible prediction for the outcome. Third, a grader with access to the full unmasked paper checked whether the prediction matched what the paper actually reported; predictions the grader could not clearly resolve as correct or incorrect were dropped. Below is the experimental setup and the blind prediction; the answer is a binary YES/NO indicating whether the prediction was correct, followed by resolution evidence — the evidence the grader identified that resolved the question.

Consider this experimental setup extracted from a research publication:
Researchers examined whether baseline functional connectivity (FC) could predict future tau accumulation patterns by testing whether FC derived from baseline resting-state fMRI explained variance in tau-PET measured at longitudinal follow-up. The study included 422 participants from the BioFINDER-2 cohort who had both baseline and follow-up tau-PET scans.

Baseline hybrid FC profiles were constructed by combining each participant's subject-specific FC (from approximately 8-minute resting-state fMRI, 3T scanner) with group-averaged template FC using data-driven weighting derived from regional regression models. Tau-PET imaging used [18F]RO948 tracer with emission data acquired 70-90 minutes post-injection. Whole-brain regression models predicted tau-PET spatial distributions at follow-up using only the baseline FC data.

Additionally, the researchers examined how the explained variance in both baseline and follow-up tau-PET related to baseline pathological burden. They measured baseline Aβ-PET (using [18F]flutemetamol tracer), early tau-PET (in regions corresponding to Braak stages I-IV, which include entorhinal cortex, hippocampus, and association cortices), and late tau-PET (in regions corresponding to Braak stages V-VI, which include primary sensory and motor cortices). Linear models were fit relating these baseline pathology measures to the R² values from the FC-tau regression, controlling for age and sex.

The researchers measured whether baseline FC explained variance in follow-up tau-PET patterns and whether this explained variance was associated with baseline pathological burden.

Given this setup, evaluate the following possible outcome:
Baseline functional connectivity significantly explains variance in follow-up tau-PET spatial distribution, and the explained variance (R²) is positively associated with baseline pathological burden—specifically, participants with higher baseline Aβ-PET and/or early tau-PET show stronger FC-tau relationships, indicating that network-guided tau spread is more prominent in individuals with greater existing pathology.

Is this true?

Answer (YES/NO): YES